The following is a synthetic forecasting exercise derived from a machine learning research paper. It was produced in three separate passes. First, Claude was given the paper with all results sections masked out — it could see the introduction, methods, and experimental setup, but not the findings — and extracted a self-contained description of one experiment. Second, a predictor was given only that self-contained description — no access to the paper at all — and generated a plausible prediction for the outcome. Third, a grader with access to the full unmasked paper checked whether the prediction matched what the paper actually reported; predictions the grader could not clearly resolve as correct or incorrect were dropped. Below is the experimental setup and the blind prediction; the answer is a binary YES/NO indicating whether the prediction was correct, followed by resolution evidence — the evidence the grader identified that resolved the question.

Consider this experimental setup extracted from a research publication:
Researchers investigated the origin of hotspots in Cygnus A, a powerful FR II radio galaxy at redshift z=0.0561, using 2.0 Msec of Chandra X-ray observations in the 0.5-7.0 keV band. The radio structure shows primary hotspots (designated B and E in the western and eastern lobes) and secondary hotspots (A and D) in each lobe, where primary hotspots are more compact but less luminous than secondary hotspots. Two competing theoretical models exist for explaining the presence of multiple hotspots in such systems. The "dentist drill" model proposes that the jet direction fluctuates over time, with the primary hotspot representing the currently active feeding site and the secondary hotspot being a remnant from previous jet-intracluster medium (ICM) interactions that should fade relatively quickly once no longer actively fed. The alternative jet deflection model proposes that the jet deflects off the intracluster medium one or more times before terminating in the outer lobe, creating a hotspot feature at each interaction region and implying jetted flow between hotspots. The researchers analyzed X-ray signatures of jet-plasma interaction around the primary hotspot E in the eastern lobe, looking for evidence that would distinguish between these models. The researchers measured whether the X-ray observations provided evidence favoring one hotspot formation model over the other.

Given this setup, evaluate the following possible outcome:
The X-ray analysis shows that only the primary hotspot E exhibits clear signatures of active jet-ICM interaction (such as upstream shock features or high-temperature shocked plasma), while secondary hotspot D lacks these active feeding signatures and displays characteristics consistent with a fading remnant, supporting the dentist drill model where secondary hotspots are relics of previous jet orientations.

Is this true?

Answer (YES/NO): NO